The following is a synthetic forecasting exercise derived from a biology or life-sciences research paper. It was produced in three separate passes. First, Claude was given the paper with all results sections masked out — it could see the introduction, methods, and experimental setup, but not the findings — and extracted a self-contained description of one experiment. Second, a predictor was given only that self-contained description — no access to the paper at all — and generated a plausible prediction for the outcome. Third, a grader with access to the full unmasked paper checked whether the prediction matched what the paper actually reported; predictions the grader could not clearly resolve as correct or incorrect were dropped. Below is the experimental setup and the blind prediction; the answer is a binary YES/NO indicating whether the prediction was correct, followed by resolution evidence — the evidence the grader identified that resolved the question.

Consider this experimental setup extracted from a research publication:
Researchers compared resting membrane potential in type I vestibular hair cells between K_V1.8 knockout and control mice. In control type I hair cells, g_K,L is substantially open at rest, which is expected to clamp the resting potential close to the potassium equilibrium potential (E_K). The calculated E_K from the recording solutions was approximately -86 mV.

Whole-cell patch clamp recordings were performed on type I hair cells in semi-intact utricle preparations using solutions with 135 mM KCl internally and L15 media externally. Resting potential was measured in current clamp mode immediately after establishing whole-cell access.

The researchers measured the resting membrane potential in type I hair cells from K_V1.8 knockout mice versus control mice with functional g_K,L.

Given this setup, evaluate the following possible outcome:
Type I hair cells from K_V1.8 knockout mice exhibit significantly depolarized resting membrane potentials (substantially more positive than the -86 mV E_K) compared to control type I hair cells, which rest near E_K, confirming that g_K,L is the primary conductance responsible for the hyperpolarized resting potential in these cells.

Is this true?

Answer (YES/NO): YES